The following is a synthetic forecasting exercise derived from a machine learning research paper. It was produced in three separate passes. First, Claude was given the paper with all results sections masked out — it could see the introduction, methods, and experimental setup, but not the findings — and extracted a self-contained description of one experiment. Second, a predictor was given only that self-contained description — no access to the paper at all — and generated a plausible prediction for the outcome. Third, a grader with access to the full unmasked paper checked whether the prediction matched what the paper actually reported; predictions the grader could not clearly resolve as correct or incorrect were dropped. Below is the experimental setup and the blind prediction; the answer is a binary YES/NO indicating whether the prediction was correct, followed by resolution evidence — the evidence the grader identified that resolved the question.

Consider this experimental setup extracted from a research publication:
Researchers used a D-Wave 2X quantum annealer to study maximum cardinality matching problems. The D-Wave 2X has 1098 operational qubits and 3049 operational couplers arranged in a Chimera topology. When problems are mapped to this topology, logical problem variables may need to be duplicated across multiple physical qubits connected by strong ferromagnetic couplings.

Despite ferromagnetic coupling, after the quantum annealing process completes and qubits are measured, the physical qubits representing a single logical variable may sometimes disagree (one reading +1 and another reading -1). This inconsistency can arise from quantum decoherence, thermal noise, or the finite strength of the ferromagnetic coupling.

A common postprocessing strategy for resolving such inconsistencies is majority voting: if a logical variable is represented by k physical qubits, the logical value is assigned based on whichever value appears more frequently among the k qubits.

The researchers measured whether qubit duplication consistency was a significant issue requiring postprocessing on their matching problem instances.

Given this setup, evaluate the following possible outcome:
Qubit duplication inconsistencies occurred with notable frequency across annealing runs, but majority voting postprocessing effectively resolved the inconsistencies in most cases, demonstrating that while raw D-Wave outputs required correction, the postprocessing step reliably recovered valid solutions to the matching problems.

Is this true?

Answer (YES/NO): NO